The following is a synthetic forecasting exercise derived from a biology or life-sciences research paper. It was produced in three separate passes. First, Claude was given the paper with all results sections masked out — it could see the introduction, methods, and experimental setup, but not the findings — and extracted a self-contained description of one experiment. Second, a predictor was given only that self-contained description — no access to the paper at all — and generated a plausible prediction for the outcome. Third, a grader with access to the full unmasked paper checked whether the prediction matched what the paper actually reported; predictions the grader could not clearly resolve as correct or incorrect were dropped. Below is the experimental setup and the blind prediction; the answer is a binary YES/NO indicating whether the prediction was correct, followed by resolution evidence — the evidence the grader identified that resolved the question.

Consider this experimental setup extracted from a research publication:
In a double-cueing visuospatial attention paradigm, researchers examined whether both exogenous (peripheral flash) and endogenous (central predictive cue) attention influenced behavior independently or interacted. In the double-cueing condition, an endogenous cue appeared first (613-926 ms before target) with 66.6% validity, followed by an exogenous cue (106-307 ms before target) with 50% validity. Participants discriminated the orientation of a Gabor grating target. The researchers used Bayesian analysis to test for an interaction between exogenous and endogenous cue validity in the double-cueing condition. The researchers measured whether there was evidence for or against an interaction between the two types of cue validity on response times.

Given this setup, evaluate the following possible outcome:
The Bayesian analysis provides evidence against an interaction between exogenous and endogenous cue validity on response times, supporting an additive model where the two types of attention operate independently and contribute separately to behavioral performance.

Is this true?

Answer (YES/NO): YES